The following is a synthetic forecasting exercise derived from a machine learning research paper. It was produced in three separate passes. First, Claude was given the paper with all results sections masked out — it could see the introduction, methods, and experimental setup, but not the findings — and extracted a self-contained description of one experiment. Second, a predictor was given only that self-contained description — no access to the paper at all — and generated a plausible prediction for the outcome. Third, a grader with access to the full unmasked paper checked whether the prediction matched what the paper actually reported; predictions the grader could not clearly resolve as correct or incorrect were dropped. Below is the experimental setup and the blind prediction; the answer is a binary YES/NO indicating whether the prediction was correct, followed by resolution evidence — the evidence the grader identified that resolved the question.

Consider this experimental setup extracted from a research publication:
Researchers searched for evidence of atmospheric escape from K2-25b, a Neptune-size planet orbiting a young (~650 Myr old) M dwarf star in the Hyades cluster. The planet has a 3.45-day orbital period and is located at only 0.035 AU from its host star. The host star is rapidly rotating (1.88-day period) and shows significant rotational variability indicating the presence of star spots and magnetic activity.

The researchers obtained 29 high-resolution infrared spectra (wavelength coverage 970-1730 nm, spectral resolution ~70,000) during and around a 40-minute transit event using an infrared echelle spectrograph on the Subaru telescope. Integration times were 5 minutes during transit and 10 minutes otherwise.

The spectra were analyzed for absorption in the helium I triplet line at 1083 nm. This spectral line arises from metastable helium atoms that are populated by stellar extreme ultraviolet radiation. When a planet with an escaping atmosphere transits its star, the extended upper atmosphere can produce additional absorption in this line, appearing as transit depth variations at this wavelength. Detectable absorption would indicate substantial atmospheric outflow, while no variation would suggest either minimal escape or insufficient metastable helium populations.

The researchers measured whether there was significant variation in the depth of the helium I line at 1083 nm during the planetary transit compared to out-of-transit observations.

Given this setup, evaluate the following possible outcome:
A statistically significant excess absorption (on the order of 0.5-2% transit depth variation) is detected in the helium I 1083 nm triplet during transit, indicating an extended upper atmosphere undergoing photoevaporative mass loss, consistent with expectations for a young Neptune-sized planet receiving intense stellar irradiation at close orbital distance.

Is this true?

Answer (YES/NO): NO